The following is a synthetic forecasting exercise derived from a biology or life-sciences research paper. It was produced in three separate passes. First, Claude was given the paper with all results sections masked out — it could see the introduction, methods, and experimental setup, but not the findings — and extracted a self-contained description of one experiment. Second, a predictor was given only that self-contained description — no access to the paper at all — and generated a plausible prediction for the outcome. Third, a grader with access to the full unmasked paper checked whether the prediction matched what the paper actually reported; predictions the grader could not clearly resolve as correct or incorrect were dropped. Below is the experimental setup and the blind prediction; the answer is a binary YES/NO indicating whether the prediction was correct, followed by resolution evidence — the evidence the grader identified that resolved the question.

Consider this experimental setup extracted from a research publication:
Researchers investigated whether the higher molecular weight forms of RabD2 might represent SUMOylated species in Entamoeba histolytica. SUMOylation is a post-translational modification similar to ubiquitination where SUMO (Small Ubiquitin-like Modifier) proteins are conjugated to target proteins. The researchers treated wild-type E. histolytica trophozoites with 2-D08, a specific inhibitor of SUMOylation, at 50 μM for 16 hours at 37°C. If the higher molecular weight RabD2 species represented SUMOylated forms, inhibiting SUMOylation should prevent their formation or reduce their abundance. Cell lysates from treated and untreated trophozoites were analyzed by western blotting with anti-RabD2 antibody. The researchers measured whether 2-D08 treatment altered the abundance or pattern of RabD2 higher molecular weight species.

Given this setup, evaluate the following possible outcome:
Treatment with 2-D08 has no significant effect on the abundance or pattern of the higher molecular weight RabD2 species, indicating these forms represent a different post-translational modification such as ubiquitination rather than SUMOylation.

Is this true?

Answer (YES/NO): NO